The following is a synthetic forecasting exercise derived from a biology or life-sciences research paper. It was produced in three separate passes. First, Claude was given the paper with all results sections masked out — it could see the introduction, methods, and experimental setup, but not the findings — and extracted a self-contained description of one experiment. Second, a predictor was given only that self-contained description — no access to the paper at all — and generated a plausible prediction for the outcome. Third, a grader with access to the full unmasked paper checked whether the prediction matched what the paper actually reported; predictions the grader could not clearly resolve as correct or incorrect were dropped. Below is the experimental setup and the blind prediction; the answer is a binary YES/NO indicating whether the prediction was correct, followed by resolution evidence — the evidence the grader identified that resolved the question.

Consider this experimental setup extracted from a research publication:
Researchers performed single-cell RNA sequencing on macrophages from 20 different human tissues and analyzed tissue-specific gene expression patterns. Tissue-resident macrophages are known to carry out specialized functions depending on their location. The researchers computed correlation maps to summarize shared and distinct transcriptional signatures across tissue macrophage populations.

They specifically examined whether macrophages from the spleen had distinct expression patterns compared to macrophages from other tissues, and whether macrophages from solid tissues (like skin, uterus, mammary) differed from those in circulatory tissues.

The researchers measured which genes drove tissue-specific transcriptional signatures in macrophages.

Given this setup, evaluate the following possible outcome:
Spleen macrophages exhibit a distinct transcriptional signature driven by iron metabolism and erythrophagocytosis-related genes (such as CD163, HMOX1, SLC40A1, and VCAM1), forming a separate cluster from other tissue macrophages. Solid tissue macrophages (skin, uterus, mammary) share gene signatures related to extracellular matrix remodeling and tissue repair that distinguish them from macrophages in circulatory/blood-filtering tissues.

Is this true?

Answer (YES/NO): NO